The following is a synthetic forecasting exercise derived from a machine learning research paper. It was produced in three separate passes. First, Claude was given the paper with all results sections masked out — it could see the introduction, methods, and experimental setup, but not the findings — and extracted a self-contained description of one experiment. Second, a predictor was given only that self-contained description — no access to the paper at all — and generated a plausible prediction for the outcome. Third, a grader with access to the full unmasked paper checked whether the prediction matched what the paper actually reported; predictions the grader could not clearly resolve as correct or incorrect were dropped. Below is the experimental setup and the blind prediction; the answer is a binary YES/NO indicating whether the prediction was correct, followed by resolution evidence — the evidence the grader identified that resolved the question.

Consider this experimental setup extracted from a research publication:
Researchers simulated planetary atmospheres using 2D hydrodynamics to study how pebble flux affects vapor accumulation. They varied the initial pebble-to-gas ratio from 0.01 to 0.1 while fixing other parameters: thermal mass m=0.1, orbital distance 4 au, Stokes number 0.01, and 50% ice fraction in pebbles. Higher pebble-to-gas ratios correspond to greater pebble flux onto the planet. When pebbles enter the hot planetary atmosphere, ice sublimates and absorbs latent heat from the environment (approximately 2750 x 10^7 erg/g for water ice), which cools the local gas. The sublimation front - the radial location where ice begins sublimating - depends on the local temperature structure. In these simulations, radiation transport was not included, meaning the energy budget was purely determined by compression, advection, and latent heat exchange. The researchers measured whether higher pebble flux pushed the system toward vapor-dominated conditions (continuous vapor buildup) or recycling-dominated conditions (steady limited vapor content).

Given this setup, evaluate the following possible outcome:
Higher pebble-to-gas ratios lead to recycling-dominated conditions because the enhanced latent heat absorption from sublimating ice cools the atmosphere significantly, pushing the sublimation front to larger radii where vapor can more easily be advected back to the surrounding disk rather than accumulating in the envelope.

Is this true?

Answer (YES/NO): NO